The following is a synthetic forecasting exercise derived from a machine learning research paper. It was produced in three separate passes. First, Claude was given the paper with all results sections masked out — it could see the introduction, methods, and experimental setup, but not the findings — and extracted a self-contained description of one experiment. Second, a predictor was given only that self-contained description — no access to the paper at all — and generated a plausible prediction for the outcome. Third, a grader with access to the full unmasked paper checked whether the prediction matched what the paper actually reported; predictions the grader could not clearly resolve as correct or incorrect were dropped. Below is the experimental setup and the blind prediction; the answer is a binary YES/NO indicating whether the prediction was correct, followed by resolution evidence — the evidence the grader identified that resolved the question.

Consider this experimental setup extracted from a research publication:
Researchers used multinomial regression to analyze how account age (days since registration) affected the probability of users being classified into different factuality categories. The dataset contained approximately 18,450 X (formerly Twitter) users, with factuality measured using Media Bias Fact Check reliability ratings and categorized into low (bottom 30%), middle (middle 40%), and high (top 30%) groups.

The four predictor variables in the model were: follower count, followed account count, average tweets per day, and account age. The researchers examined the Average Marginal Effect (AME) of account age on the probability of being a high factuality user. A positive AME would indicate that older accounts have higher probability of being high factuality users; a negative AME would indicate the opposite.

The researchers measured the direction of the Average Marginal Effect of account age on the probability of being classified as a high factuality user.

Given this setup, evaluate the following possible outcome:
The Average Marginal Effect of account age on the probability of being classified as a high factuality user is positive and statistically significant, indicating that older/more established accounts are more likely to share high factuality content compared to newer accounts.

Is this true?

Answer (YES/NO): YES